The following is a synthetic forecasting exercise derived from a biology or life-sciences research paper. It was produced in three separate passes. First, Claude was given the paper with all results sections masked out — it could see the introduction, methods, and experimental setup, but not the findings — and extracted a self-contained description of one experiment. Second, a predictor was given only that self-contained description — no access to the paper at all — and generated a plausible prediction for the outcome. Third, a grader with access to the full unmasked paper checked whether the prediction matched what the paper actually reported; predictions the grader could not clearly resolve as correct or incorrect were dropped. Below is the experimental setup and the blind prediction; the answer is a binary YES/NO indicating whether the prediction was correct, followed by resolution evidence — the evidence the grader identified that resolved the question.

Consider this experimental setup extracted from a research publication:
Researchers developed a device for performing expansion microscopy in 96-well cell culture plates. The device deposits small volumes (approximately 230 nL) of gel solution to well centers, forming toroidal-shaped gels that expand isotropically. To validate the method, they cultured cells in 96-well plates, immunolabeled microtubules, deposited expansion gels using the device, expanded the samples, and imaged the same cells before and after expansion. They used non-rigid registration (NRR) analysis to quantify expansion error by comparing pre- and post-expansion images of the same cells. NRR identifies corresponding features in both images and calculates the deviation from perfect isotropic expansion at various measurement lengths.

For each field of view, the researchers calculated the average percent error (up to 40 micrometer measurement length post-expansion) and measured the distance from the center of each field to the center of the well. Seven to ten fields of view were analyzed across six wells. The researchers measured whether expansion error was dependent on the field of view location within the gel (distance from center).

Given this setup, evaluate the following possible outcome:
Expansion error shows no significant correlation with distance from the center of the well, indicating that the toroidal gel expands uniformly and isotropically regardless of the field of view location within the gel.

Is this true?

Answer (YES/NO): YES